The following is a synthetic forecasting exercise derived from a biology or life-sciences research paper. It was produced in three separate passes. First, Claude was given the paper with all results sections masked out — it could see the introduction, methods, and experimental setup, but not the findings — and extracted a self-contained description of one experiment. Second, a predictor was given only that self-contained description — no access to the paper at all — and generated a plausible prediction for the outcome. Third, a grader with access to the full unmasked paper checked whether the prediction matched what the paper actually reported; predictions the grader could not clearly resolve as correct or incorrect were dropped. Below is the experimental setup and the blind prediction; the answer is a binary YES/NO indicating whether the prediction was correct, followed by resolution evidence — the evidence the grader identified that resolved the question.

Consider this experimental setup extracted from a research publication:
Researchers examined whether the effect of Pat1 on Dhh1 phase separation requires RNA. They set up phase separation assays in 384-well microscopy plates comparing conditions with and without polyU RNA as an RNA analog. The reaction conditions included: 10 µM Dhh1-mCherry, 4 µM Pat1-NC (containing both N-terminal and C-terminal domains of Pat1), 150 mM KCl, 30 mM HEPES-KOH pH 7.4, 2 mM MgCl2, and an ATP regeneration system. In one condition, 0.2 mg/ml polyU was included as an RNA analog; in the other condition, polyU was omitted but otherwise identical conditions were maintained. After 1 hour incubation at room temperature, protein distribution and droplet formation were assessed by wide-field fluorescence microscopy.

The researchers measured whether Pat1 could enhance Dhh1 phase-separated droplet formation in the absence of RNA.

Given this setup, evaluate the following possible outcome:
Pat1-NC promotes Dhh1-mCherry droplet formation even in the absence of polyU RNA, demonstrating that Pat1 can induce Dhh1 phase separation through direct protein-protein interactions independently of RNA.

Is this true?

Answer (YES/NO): NO